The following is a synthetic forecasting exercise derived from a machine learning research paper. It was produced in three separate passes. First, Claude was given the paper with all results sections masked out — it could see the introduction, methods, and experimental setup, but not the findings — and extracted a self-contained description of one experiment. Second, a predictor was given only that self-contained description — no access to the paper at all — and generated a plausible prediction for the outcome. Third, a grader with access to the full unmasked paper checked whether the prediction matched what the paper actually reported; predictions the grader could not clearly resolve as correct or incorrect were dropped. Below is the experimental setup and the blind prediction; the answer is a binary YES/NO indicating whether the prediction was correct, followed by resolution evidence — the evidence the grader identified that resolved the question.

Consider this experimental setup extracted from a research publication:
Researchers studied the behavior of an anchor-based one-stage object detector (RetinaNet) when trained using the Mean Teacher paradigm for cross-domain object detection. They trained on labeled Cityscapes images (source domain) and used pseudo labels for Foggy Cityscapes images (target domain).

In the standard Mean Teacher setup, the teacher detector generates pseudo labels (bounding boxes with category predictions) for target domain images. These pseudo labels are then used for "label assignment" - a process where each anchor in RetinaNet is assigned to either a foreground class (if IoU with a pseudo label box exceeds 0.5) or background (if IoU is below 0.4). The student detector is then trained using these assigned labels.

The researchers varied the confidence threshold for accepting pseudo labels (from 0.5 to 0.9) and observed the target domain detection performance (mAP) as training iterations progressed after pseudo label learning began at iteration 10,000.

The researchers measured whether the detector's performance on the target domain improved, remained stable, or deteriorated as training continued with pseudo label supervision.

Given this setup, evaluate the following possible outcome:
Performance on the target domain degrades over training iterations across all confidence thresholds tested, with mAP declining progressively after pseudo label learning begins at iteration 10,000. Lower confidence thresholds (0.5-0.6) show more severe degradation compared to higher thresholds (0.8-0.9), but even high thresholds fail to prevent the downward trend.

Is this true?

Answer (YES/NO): NO